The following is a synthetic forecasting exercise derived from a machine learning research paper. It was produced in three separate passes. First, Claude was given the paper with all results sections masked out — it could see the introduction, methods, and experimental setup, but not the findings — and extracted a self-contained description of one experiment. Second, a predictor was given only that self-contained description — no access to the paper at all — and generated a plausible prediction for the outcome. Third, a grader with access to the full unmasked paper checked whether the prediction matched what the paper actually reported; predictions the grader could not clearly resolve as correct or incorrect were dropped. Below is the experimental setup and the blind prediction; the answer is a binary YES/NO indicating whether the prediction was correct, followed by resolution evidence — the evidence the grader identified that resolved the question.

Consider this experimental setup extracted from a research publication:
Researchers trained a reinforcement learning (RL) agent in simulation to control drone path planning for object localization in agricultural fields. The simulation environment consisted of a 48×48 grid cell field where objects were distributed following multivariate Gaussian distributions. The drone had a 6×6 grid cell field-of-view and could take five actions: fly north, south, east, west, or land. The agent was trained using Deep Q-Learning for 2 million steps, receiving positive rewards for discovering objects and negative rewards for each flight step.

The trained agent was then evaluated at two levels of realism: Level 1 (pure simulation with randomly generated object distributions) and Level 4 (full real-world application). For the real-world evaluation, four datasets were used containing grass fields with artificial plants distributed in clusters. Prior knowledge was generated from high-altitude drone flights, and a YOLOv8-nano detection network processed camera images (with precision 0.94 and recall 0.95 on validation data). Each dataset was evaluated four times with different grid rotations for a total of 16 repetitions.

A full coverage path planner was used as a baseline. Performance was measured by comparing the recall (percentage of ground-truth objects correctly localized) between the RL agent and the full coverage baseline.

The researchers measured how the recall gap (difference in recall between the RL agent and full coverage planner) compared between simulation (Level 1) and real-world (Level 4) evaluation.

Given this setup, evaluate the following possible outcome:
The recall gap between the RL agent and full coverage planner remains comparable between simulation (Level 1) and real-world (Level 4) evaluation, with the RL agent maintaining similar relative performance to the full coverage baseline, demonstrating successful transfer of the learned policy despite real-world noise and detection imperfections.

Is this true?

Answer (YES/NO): NO